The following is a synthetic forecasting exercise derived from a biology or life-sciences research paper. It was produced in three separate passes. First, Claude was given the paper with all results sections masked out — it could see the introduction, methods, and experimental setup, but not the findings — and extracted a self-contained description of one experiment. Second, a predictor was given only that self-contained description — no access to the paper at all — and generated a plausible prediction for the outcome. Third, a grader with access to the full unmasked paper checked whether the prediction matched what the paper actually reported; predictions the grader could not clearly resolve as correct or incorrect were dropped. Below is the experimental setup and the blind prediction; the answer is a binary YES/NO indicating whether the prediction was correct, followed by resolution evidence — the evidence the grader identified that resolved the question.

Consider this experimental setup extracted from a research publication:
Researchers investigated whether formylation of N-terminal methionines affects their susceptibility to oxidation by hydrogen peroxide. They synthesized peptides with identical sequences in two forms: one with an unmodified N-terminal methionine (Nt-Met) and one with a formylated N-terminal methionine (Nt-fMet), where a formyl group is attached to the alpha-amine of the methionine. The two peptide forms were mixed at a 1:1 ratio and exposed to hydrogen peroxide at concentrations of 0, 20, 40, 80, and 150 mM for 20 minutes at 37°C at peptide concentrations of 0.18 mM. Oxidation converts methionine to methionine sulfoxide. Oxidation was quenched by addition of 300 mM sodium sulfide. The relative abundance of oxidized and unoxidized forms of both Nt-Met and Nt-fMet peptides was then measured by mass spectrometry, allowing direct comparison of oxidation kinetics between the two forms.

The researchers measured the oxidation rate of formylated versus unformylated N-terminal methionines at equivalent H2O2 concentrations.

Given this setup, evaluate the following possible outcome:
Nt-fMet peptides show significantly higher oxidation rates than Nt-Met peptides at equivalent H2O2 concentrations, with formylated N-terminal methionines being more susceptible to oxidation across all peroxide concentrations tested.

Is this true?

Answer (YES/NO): NO